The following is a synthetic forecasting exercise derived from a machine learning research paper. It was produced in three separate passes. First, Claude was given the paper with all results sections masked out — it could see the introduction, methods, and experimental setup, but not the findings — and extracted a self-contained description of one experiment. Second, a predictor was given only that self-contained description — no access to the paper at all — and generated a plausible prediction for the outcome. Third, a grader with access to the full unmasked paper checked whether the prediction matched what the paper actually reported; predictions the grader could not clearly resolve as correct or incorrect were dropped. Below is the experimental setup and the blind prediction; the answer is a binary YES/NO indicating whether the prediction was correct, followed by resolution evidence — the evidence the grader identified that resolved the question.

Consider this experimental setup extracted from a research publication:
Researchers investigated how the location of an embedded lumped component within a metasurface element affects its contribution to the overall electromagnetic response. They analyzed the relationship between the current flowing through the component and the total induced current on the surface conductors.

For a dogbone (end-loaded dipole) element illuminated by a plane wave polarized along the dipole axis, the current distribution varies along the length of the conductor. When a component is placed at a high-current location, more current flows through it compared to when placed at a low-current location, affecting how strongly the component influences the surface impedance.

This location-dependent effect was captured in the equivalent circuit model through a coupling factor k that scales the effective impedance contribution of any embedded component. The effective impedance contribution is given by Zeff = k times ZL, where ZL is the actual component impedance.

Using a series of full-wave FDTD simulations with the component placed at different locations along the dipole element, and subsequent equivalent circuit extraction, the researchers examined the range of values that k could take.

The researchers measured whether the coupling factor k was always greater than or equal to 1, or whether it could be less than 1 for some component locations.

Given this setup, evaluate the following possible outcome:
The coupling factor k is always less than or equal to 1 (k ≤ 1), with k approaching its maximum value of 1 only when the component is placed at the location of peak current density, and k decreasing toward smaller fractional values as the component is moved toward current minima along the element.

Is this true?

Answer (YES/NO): NO